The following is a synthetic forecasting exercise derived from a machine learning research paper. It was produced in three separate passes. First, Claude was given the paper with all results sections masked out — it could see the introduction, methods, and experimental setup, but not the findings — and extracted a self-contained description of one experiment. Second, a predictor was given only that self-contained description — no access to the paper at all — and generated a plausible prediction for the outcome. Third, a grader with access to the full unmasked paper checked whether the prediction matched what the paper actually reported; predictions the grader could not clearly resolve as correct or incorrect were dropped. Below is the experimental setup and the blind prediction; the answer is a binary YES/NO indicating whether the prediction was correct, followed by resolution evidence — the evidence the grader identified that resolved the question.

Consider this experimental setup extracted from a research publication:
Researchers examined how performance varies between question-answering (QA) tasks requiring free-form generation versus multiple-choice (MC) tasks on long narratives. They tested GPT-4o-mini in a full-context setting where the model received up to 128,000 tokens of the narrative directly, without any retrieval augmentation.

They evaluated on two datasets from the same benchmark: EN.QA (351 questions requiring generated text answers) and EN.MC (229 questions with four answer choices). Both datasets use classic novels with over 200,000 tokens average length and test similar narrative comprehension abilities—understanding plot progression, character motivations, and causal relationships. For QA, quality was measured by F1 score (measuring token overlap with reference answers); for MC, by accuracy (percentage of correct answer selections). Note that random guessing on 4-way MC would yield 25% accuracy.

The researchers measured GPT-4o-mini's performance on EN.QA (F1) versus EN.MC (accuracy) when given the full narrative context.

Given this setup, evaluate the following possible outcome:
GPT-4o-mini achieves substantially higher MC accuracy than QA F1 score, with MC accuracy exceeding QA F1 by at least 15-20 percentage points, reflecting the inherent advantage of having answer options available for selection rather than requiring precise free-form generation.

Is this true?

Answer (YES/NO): NO